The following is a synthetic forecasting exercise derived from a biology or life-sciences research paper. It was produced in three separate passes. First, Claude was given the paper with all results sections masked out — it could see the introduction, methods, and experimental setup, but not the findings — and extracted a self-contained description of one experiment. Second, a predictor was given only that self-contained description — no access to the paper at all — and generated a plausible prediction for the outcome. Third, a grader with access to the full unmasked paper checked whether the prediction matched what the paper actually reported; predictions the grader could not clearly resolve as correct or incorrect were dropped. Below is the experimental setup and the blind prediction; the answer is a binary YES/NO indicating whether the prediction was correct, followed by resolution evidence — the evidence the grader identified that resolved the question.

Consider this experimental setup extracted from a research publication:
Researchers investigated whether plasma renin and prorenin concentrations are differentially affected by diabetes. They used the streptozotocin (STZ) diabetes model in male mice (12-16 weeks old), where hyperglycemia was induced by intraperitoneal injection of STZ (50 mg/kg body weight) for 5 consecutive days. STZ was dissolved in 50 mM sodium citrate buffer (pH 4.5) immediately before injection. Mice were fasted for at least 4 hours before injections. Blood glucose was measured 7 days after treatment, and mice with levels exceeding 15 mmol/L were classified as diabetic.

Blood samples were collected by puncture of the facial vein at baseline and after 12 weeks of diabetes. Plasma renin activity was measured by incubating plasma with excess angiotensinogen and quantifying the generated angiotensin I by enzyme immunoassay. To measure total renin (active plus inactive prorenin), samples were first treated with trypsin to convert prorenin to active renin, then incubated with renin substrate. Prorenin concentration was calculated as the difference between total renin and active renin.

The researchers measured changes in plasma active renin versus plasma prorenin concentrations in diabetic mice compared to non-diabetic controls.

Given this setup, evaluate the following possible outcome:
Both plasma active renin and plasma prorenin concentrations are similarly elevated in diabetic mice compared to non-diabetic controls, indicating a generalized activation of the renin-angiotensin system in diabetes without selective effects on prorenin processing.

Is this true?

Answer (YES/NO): NO